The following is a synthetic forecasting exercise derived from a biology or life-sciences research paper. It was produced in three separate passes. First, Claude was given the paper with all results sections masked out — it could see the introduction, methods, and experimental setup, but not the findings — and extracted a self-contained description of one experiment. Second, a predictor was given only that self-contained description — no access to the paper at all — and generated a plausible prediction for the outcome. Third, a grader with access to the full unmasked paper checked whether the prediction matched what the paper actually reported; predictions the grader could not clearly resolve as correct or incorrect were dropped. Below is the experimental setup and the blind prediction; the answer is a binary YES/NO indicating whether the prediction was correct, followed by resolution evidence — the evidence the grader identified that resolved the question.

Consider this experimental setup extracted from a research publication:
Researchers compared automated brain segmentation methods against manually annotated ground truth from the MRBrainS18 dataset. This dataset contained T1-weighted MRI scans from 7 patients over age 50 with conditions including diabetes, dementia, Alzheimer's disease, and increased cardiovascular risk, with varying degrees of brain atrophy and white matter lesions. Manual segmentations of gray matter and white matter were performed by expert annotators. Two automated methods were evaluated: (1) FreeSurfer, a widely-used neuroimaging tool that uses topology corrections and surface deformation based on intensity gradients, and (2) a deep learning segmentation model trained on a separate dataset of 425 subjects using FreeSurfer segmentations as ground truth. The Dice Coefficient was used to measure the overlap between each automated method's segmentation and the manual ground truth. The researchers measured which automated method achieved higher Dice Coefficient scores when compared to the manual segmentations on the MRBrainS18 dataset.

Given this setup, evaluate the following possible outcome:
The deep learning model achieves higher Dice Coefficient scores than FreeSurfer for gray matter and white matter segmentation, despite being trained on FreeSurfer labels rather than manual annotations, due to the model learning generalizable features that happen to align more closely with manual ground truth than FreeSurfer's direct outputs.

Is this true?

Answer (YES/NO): YES